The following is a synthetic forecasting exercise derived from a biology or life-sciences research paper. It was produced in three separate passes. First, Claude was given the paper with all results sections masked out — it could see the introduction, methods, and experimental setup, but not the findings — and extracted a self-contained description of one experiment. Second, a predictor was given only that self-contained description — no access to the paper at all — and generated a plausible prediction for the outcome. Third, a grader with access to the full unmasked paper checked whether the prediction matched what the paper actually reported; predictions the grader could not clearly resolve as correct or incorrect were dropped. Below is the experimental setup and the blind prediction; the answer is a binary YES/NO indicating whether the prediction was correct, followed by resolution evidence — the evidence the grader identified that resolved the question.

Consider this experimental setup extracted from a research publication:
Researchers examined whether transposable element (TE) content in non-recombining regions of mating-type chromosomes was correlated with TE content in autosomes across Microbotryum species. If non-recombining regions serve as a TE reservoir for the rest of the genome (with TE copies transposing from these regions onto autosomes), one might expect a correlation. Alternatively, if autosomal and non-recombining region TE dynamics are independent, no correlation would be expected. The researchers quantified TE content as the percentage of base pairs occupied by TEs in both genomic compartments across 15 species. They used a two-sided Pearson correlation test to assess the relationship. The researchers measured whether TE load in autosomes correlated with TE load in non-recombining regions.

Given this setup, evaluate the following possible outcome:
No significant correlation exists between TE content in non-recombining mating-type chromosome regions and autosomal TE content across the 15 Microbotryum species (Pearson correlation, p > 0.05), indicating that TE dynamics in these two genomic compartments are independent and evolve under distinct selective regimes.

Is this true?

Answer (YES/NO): NO